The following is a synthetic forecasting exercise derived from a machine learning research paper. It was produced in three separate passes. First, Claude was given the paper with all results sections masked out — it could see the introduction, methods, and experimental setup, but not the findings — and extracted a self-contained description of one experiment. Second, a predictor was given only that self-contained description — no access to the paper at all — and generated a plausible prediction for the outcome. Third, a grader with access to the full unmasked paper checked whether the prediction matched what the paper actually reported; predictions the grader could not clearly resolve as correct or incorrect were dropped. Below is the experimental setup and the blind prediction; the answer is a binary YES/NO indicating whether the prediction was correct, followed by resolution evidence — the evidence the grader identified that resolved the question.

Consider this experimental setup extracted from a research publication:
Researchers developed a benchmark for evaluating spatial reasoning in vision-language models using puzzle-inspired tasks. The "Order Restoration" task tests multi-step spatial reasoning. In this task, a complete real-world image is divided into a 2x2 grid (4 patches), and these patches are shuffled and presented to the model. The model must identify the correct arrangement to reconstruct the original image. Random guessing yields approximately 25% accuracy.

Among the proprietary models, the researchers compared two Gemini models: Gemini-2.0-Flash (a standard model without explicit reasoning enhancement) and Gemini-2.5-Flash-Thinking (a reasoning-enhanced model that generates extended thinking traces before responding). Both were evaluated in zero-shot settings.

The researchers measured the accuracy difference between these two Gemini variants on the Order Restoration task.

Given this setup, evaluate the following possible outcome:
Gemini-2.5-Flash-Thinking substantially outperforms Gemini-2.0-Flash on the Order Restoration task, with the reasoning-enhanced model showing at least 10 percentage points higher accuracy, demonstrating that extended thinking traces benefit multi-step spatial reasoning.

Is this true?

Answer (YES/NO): YES